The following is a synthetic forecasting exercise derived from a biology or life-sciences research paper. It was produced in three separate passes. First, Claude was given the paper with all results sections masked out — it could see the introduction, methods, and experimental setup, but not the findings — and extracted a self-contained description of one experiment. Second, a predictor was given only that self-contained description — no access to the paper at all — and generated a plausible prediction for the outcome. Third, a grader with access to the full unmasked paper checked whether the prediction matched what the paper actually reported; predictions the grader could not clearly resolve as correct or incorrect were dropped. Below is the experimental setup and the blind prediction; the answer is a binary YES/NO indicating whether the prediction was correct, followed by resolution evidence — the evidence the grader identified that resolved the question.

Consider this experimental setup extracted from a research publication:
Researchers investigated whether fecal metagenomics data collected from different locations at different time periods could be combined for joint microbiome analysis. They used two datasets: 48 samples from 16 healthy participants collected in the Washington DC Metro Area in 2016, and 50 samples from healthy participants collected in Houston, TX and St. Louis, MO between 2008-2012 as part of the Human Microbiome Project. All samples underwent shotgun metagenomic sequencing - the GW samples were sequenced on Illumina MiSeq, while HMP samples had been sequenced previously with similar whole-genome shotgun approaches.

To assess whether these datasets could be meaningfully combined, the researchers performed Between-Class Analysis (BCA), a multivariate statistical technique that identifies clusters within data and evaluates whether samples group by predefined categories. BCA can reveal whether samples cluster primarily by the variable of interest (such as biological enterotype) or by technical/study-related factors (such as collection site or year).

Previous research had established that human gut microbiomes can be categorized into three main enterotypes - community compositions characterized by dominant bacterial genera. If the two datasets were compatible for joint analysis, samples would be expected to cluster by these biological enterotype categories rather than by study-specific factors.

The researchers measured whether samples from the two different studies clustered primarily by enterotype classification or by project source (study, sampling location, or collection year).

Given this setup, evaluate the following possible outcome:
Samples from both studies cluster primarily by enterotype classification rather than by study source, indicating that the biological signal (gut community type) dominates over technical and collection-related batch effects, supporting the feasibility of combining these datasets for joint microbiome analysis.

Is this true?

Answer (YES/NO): YES